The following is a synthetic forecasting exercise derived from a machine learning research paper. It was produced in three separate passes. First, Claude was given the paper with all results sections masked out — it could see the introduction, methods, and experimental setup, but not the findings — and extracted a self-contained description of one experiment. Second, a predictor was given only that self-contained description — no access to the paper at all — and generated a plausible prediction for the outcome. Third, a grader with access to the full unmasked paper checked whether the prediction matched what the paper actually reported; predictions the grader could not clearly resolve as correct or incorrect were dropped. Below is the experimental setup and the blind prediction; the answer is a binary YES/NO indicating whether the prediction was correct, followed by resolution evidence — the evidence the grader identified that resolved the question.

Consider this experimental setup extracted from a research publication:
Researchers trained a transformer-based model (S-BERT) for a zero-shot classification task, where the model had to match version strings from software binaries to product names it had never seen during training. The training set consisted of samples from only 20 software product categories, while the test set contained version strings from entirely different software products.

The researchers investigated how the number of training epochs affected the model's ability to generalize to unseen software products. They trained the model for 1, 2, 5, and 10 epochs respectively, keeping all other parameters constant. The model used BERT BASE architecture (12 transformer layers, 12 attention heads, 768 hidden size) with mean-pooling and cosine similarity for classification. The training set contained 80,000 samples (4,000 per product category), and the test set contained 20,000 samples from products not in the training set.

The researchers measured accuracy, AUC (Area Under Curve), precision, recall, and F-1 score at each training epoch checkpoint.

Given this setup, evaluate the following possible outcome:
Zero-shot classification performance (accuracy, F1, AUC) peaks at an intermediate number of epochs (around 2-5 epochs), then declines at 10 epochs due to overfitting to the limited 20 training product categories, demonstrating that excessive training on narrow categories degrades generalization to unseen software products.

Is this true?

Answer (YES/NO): NO